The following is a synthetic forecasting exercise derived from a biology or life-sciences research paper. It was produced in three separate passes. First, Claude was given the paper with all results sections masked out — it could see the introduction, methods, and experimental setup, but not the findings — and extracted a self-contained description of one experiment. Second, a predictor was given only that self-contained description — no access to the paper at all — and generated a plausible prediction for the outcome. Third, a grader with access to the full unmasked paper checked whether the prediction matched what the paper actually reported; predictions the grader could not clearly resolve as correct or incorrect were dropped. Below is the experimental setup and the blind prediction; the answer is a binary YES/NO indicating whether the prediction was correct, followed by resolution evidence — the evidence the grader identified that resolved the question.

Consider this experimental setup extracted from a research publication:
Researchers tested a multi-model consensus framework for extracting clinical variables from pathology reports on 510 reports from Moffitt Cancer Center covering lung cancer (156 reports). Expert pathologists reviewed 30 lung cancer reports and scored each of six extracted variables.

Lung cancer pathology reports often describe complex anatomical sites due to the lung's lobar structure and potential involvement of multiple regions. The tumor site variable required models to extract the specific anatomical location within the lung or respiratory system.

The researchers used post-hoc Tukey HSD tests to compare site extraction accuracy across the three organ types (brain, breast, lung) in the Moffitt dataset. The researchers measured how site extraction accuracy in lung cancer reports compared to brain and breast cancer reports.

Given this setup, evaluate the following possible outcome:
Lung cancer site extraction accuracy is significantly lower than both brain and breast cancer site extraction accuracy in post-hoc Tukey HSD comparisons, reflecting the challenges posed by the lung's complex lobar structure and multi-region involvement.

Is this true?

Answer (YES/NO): YES